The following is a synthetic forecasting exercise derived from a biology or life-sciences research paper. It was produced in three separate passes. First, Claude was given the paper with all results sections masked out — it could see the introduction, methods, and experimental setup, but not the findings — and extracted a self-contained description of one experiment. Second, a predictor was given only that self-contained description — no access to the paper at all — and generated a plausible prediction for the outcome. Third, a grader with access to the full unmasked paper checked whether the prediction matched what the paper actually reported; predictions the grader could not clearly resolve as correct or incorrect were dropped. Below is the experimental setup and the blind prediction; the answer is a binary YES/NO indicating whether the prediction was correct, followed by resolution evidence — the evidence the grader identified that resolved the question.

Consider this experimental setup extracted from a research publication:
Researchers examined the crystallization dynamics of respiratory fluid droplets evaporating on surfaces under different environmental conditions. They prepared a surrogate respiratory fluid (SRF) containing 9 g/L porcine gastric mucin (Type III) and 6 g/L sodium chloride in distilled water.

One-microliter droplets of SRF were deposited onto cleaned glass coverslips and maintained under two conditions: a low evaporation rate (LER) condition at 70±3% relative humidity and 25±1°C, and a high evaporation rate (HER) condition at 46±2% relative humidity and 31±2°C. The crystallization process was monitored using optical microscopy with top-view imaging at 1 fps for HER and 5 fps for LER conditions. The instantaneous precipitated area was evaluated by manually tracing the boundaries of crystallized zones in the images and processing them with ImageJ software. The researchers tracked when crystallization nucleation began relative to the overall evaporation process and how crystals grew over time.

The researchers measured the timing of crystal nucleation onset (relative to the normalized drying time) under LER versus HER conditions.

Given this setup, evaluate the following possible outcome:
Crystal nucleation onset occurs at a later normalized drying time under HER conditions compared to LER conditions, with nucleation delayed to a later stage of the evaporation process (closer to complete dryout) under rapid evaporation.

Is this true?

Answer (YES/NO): YES